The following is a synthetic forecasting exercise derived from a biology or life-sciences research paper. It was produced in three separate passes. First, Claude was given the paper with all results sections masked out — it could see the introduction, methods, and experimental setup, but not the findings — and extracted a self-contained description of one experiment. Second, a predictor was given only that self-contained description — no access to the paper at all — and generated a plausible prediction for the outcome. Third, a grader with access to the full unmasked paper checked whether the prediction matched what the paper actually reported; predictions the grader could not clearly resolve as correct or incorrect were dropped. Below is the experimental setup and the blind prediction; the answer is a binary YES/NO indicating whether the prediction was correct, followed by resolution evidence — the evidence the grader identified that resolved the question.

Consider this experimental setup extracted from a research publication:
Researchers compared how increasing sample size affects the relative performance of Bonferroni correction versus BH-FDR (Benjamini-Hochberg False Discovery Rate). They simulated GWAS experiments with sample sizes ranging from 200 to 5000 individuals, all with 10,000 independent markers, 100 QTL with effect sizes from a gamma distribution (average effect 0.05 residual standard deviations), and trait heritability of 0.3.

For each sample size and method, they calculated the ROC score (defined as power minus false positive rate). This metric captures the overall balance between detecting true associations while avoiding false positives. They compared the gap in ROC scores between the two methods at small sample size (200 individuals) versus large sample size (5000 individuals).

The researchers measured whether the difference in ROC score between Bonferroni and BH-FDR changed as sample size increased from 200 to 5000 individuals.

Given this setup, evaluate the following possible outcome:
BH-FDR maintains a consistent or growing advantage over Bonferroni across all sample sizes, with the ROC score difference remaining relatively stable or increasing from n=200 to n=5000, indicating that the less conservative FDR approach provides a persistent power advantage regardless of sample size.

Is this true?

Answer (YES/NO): YES